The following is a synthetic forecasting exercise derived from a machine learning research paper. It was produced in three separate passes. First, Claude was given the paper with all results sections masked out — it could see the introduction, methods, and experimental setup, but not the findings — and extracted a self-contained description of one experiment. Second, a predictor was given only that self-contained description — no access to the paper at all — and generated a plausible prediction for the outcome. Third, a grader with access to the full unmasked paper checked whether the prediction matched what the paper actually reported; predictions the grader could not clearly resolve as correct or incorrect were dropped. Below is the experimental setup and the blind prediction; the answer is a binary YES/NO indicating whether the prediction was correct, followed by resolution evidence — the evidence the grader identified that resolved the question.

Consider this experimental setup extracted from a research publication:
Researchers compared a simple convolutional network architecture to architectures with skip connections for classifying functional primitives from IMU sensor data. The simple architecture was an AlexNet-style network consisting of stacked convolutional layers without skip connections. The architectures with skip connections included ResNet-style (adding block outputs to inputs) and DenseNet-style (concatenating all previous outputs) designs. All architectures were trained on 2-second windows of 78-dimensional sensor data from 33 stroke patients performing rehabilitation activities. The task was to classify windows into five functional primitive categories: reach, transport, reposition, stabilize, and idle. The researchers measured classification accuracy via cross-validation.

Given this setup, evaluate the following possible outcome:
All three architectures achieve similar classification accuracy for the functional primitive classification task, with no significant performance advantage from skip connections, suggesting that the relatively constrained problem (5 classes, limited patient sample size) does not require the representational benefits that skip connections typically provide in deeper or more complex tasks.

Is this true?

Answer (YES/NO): NO